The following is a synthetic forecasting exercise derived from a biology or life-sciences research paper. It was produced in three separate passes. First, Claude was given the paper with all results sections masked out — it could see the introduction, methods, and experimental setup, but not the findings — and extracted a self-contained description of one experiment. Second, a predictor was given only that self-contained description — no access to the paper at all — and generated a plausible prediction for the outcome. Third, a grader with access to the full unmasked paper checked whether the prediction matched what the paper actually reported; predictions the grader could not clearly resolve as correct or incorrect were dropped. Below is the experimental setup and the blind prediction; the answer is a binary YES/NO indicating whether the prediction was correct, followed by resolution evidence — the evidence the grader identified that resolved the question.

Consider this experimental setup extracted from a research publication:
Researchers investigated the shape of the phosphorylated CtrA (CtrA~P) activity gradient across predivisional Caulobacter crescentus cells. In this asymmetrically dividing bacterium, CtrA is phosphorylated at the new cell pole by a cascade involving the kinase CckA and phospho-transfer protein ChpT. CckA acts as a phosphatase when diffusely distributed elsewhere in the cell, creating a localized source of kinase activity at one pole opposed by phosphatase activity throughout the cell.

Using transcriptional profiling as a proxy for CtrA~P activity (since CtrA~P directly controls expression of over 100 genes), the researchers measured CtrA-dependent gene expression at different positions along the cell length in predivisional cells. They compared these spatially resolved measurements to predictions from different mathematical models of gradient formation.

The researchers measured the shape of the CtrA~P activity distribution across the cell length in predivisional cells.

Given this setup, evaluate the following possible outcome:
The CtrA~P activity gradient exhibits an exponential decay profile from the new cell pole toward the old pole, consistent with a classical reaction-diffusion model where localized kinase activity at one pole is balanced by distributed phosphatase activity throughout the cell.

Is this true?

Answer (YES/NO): YES